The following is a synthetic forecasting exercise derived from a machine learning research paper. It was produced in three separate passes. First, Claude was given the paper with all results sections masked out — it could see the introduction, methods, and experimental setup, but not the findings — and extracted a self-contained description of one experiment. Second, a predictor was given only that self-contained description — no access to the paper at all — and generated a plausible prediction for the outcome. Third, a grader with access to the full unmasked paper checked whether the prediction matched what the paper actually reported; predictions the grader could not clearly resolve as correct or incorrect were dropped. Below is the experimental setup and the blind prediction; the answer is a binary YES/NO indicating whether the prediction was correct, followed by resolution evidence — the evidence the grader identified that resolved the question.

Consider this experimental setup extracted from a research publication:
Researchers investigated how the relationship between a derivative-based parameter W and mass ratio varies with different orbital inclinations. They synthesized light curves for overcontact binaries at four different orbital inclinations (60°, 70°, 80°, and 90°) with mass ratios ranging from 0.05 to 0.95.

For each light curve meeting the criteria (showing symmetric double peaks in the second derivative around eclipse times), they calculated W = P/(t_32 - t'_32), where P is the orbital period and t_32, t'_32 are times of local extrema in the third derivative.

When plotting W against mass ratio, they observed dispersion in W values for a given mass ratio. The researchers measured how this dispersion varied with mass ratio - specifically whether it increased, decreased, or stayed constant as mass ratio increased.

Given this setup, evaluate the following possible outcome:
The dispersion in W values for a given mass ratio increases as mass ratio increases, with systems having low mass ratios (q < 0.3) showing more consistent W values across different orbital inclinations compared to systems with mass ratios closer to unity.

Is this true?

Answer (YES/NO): YES